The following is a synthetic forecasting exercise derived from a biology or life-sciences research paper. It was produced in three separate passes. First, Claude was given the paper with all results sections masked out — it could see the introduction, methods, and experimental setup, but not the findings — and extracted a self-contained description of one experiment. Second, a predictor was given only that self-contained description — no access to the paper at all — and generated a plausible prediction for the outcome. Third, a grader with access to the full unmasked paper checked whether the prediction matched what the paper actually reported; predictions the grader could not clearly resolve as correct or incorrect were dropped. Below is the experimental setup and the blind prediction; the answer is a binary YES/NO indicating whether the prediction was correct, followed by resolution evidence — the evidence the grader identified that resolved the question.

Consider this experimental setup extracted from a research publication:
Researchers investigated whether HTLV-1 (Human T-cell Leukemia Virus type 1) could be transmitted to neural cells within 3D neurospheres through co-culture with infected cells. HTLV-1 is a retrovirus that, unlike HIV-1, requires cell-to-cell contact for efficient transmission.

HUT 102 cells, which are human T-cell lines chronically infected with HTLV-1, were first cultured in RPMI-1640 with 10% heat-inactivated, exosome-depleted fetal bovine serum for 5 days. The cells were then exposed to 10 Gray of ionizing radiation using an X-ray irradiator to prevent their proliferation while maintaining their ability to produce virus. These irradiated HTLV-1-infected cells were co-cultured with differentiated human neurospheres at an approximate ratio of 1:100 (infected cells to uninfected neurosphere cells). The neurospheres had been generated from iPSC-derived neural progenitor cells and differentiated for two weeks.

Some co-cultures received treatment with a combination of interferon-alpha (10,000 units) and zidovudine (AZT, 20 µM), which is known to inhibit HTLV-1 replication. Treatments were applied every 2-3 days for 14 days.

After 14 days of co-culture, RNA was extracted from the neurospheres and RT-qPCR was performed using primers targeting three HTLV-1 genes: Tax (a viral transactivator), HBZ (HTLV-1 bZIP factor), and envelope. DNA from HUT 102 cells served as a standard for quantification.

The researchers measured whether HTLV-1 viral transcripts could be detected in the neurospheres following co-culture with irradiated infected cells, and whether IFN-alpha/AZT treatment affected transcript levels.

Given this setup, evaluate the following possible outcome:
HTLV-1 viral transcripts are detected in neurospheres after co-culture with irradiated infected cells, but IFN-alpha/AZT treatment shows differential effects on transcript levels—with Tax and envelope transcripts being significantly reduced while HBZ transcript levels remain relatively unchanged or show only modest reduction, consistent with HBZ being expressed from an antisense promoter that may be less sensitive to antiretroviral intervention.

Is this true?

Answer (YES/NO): YES